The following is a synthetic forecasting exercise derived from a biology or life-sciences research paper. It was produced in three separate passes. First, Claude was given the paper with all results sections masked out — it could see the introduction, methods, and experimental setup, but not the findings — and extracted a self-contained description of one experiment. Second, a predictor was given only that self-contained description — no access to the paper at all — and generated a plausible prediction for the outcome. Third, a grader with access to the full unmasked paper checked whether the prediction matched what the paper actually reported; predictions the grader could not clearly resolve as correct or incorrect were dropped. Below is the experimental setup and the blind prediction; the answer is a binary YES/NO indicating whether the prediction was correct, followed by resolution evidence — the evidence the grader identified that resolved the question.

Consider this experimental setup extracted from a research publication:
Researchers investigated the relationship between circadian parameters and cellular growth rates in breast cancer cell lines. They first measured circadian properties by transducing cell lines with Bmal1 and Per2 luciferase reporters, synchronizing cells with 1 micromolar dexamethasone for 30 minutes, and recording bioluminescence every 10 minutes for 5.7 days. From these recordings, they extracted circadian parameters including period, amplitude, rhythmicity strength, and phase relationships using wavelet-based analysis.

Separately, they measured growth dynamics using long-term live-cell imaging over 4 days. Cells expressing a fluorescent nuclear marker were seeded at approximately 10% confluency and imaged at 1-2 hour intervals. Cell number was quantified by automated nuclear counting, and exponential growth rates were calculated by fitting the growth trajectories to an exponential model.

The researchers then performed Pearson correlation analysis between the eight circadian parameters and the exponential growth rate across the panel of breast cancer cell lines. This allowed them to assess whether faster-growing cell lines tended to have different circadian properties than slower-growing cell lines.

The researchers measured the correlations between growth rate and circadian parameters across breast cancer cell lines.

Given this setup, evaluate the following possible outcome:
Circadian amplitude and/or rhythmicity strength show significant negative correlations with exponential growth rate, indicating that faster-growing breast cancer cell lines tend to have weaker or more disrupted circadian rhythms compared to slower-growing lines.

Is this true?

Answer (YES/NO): YES